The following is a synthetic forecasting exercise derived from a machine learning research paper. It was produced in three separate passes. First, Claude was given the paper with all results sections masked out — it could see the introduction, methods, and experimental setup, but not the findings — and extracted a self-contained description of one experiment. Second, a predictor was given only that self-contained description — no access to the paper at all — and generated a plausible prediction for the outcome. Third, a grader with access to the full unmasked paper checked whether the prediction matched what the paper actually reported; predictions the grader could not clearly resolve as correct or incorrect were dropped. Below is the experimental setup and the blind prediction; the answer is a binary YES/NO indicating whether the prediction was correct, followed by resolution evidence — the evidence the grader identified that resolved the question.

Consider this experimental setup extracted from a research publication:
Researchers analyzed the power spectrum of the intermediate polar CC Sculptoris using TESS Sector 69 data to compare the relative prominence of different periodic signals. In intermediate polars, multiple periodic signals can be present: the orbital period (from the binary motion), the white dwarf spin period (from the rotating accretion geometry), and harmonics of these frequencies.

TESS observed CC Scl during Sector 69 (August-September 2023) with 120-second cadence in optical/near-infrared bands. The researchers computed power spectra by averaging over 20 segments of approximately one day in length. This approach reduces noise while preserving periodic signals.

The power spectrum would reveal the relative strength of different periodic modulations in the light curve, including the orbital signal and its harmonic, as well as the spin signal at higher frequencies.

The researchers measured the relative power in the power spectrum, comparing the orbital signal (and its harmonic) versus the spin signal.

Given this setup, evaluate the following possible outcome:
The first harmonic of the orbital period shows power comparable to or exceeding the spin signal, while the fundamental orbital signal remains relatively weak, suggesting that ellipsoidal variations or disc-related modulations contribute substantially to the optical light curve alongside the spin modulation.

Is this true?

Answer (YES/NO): NO